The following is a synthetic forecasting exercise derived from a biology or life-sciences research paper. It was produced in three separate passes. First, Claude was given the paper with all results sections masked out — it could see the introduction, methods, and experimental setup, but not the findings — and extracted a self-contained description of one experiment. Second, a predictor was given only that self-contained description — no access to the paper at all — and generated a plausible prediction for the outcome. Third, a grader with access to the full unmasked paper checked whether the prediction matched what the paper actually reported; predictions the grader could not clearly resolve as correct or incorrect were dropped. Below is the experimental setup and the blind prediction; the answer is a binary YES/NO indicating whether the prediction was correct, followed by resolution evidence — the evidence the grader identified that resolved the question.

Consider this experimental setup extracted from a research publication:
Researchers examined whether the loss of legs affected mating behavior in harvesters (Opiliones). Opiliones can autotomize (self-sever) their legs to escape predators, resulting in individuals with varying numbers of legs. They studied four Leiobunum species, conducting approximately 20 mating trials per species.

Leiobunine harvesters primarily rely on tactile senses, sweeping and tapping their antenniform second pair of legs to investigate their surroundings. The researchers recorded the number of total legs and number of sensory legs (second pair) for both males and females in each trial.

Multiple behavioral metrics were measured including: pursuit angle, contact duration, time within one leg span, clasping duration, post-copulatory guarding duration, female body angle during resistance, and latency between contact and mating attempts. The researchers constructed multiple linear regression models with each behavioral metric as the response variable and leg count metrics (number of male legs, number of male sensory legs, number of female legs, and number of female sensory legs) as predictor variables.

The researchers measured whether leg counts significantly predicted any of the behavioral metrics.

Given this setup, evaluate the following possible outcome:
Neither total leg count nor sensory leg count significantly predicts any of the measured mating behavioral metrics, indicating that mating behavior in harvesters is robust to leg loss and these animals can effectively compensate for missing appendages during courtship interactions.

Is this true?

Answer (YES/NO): YES